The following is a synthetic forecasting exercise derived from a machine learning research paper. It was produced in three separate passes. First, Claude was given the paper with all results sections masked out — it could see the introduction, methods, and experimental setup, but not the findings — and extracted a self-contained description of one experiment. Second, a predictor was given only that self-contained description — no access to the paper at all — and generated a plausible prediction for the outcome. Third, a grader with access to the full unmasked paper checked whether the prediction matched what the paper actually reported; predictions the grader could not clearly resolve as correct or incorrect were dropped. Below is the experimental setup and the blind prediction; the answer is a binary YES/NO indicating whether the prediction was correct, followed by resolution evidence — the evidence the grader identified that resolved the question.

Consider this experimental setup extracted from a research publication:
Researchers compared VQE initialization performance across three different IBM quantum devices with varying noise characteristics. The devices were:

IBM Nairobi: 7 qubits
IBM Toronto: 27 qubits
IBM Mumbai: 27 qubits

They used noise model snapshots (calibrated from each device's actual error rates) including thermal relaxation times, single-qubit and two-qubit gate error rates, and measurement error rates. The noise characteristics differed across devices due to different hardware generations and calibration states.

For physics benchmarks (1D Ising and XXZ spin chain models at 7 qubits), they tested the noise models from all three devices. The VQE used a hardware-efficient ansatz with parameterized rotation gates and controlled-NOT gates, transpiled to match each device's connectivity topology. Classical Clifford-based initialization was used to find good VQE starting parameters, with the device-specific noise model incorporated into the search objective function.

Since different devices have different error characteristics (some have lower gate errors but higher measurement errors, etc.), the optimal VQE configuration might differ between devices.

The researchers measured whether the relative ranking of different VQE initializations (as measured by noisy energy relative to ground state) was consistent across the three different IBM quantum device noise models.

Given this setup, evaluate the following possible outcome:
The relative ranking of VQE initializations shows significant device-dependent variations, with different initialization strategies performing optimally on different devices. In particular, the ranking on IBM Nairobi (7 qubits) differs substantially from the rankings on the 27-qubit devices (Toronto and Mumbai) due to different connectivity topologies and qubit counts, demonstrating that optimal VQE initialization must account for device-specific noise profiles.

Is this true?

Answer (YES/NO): NO